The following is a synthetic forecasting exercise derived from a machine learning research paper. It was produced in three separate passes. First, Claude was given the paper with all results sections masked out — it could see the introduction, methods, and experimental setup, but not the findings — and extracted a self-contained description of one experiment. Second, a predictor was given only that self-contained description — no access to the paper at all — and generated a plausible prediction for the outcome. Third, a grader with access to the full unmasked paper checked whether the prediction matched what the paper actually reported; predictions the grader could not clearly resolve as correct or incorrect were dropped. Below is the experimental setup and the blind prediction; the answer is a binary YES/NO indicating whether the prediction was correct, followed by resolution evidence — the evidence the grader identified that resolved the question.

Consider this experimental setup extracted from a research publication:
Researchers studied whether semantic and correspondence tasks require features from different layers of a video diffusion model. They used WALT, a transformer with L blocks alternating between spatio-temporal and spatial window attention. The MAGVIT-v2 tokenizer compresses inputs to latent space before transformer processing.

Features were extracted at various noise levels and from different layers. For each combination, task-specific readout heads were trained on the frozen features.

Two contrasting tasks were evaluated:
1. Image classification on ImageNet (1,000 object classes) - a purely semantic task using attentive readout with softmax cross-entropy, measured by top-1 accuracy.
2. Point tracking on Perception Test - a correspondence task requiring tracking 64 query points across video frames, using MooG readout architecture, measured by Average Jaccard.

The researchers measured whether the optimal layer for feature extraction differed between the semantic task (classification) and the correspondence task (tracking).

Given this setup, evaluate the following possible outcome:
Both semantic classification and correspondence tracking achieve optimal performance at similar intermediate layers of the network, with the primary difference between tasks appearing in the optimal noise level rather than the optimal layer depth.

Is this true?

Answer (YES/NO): NO